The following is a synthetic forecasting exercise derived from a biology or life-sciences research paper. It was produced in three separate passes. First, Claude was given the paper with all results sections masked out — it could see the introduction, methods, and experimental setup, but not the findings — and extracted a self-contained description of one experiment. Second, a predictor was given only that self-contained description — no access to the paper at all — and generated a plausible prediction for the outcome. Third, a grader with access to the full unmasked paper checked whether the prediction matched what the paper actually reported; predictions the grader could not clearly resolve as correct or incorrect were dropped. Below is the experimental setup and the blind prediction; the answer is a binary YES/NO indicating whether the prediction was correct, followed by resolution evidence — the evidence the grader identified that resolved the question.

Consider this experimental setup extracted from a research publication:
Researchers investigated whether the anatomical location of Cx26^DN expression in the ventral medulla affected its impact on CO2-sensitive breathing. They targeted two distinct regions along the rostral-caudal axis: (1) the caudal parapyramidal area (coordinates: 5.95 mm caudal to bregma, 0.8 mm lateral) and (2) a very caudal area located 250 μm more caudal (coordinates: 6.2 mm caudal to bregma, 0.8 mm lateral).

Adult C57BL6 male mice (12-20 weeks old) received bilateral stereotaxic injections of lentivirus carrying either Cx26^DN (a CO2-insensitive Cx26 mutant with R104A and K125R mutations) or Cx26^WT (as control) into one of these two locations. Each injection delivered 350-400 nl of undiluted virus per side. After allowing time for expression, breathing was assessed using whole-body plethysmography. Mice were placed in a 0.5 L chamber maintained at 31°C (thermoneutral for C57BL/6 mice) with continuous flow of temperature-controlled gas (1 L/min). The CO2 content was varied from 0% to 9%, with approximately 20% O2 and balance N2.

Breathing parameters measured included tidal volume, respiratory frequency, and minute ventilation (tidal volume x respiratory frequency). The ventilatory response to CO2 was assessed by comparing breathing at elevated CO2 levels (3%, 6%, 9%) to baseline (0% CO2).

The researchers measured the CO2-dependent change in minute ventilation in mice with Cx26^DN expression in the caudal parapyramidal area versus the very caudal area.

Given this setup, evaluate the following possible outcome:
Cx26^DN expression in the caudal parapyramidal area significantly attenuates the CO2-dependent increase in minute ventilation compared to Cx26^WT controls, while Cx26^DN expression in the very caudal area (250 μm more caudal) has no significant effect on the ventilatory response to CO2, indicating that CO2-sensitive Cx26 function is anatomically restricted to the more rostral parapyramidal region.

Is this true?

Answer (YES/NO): YES